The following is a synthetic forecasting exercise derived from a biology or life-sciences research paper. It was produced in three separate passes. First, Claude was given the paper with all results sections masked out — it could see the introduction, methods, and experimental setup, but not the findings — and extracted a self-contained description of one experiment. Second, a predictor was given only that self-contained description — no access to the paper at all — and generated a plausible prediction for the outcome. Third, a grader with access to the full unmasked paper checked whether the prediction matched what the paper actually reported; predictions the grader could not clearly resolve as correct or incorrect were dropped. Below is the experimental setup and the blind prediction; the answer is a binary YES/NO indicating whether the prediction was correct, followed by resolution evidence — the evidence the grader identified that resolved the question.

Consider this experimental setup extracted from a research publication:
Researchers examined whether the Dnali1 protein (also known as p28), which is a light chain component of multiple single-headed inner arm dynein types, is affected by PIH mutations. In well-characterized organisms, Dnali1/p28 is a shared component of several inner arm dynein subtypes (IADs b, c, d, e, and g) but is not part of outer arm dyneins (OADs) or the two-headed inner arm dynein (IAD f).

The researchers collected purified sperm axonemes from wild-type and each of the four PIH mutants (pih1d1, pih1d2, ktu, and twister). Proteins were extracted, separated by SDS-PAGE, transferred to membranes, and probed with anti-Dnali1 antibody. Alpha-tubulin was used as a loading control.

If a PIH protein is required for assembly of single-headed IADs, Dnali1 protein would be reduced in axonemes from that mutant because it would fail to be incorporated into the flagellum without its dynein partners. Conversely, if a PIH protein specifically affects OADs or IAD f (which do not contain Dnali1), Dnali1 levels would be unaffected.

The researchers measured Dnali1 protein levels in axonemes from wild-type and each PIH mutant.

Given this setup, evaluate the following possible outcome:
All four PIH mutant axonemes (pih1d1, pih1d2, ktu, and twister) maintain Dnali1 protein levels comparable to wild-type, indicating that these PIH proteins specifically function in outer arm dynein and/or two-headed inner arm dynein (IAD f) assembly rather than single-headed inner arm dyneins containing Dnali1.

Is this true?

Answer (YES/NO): NO